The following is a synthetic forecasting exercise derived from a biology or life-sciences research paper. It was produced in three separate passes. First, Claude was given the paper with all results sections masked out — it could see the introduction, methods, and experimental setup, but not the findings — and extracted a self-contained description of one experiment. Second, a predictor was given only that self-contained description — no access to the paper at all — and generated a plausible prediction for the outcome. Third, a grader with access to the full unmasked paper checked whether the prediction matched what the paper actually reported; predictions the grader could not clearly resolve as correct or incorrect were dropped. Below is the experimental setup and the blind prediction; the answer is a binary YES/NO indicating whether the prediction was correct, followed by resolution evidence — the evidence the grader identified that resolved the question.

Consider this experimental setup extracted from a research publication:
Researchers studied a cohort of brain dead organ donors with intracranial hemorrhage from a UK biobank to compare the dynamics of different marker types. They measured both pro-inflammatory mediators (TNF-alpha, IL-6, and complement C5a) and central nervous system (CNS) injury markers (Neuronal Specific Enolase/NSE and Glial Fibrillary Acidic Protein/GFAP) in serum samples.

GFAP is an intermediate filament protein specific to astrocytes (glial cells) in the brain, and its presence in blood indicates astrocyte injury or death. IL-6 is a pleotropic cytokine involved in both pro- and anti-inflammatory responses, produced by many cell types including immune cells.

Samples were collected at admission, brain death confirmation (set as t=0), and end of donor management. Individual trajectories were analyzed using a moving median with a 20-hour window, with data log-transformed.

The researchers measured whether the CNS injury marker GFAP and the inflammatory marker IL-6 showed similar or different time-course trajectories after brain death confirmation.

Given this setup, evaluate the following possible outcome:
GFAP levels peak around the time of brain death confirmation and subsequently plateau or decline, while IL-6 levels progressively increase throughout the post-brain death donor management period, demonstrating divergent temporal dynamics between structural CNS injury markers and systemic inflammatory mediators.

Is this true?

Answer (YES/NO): NO